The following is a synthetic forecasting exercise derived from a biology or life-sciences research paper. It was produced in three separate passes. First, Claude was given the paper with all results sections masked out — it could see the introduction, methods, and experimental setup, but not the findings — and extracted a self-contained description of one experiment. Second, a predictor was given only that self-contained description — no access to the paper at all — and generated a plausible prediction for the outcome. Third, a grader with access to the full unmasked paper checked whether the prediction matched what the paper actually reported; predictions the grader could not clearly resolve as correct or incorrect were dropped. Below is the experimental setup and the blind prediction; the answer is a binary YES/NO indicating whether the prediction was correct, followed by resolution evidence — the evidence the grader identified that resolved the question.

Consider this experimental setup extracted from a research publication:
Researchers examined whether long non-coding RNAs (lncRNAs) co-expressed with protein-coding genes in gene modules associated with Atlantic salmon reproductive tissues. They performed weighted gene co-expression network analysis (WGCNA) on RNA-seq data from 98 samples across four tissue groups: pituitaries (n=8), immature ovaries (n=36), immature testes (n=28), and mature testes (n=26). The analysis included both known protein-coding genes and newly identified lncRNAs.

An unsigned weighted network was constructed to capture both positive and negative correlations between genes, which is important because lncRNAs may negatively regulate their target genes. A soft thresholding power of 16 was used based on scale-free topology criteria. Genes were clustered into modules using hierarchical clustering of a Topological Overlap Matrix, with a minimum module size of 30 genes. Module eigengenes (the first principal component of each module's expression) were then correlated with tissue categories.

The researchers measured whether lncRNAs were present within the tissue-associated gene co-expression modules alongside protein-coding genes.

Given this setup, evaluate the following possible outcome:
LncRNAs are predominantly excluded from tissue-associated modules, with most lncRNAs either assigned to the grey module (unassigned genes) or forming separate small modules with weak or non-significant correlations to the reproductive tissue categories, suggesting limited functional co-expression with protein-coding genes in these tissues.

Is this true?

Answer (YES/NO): NO